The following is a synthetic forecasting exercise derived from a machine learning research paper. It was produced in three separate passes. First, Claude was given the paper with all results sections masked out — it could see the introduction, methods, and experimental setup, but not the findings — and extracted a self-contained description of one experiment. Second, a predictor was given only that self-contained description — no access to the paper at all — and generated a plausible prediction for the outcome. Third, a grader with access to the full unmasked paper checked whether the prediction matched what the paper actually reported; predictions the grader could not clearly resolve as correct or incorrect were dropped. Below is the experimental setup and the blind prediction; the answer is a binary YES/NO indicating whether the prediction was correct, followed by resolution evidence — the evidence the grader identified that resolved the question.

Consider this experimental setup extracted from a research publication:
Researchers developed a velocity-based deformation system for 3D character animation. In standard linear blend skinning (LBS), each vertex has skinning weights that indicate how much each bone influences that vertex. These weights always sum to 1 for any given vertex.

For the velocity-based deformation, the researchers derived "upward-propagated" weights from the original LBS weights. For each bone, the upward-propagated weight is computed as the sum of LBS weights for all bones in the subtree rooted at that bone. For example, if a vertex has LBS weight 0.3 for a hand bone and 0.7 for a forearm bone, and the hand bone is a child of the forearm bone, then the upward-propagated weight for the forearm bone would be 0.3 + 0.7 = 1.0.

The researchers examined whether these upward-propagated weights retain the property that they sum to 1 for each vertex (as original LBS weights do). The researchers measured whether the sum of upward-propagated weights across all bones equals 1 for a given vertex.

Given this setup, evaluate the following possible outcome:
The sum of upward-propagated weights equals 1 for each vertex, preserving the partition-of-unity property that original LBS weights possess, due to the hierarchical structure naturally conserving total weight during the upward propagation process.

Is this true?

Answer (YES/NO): NO